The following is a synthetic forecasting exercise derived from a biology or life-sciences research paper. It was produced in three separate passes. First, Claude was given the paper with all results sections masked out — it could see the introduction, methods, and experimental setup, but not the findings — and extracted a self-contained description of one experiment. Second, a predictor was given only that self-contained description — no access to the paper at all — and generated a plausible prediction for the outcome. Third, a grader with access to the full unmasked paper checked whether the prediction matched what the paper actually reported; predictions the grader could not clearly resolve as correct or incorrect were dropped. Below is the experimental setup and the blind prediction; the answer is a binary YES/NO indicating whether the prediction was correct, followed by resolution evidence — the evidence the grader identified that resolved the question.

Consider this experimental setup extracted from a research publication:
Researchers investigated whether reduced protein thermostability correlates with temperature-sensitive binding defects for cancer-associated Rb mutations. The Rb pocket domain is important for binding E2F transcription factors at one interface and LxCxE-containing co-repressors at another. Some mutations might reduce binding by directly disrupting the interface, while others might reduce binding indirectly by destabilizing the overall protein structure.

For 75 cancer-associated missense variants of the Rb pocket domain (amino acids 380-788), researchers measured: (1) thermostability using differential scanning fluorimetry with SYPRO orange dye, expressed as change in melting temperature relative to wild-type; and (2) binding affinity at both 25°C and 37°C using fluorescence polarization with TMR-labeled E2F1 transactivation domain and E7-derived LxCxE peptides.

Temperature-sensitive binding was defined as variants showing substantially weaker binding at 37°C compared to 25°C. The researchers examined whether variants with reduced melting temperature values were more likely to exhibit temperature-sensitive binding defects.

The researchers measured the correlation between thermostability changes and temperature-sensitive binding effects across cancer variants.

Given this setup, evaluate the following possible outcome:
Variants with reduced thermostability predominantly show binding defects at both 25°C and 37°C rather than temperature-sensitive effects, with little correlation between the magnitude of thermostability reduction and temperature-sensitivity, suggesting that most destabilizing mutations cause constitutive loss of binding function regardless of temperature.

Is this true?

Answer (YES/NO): NO